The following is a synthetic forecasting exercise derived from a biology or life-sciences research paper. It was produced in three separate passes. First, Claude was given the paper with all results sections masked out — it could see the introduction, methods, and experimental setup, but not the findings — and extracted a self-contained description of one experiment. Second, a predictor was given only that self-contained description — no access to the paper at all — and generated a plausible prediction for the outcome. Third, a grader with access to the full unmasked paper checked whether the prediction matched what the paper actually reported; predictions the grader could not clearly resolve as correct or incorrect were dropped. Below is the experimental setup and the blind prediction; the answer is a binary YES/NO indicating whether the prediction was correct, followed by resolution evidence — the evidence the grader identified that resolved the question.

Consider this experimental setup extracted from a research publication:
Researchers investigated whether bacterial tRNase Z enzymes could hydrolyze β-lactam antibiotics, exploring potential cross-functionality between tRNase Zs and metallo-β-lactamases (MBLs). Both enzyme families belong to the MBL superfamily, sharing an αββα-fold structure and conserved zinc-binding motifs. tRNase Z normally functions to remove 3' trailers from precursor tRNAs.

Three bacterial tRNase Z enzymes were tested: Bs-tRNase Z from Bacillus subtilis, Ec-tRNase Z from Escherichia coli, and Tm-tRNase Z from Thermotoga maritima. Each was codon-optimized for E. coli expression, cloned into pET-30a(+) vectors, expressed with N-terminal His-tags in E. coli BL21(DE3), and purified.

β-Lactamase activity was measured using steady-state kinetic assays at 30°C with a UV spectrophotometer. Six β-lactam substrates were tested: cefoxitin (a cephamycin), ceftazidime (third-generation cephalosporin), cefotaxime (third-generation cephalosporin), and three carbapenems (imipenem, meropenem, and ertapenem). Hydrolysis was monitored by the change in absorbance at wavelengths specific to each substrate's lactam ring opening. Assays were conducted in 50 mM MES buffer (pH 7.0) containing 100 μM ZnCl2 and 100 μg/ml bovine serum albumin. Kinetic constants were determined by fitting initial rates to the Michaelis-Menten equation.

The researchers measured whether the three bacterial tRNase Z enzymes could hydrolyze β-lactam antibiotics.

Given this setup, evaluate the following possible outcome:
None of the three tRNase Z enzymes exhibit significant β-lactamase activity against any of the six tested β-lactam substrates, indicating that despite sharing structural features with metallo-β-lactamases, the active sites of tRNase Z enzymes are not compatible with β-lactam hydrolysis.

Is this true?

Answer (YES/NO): YES